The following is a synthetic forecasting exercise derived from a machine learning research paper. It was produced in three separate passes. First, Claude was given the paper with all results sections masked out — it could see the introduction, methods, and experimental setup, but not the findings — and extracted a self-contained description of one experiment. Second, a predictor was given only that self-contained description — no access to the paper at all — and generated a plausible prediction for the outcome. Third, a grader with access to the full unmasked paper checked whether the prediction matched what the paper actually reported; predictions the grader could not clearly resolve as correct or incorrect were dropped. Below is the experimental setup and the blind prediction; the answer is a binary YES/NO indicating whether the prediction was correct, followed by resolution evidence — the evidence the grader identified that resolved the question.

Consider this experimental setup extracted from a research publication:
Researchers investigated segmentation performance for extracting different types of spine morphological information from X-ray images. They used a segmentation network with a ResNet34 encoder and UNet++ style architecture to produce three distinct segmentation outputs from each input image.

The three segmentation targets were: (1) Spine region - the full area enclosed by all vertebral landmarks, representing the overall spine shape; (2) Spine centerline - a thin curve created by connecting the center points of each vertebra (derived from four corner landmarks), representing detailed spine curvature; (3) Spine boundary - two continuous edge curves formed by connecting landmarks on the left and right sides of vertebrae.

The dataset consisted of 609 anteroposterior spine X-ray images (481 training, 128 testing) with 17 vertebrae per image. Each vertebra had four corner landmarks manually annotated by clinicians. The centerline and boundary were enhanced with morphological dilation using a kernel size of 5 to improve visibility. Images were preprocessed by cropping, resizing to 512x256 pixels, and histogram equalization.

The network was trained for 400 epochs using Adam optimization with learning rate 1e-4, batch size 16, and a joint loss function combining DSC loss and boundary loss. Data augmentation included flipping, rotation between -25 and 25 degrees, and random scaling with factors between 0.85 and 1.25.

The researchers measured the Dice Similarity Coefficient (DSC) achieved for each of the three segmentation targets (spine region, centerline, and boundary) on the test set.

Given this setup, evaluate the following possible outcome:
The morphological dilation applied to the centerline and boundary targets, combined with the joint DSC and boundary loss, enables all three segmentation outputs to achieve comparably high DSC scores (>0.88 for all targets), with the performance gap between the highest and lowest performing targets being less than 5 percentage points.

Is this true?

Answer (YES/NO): NO